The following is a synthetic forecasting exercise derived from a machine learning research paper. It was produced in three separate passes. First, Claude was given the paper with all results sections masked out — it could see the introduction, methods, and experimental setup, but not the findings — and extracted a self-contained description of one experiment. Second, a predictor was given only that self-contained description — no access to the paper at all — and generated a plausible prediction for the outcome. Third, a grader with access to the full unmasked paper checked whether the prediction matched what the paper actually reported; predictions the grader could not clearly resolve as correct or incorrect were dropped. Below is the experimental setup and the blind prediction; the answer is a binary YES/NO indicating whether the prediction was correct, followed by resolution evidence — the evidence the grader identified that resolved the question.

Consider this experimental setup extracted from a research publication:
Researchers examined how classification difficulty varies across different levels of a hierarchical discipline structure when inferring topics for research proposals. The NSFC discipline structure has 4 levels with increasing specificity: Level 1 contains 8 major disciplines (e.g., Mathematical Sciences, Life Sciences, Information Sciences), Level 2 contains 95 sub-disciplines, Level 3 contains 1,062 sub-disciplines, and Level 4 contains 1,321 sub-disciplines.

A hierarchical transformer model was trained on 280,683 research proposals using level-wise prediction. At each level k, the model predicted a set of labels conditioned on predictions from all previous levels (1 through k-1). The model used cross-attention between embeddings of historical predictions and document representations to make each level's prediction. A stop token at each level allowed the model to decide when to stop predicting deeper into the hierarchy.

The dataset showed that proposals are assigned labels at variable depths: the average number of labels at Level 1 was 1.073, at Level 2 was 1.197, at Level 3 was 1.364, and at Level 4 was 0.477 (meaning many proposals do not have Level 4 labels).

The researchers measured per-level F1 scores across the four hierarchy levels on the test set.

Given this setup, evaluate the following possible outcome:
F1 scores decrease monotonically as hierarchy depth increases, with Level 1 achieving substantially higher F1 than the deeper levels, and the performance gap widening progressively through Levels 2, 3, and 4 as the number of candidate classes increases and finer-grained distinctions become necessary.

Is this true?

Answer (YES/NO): YES